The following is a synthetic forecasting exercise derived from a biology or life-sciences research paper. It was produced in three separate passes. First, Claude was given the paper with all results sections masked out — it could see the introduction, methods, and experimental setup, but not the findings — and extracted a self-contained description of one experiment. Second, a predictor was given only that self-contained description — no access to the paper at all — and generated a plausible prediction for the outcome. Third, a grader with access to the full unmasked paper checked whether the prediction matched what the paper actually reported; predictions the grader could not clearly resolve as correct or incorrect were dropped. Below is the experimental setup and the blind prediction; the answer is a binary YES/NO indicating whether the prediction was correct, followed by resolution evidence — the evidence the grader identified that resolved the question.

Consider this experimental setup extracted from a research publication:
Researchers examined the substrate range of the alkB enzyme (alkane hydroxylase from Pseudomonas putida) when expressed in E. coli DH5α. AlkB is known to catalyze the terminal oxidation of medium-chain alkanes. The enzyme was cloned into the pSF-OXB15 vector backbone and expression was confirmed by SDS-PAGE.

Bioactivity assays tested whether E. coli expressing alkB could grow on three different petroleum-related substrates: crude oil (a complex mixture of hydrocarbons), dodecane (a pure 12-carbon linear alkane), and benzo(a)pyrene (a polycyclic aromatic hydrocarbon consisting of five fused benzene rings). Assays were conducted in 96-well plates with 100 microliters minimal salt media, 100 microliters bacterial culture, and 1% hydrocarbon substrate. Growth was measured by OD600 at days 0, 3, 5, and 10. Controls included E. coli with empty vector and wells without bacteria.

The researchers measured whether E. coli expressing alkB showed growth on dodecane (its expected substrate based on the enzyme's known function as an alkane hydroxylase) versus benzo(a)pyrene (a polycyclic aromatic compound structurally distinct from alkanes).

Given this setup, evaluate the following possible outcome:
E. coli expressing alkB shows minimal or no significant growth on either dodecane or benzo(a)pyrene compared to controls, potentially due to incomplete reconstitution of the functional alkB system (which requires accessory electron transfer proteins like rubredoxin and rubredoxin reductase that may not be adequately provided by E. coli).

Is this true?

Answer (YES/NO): NO